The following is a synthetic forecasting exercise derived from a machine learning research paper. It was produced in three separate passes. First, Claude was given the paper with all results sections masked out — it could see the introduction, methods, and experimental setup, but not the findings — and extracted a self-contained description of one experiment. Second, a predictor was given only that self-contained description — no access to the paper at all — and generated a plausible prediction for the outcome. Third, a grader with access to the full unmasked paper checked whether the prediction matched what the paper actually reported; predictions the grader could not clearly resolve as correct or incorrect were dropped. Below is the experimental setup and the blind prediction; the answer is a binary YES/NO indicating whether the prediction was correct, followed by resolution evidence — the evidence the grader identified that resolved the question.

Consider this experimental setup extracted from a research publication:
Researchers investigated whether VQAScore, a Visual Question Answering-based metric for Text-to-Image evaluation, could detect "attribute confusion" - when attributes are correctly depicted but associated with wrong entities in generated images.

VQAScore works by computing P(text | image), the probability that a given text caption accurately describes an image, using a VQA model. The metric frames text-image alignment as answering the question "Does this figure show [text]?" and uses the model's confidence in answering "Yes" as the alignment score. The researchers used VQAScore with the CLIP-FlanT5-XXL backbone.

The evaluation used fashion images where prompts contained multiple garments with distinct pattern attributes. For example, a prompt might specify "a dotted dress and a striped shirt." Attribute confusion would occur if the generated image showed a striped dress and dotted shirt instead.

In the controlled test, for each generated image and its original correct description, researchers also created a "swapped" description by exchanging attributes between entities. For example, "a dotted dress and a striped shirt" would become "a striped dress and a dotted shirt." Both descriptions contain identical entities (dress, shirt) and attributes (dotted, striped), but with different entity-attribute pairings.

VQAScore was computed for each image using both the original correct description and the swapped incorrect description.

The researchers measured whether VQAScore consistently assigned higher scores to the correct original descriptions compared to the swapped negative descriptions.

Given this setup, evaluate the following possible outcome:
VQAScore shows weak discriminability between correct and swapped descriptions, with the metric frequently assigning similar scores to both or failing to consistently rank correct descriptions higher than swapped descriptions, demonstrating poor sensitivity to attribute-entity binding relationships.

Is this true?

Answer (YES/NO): NO